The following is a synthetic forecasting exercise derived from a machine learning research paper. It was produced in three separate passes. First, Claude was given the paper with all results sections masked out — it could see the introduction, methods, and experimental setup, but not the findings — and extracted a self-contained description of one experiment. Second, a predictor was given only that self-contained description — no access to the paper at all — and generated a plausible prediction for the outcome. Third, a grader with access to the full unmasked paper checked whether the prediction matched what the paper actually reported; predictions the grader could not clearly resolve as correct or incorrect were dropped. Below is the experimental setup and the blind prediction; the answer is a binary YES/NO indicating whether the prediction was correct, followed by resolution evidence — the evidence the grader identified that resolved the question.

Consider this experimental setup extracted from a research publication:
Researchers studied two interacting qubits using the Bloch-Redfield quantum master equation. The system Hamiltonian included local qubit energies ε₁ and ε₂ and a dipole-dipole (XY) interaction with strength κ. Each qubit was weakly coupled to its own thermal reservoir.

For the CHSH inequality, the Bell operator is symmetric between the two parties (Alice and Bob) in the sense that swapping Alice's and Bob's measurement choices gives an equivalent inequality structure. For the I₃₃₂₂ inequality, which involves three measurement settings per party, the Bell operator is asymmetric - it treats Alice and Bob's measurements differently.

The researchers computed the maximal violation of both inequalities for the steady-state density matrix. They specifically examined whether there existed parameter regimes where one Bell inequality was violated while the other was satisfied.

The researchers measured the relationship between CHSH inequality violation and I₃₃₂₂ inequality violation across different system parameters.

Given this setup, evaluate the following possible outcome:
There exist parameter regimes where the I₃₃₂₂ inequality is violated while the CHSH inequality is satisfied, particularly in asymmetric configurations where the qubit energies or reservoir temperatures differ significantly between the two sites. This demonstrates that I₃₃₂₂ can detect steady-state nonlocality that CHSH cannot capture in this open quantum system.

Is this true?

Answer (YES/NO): NO